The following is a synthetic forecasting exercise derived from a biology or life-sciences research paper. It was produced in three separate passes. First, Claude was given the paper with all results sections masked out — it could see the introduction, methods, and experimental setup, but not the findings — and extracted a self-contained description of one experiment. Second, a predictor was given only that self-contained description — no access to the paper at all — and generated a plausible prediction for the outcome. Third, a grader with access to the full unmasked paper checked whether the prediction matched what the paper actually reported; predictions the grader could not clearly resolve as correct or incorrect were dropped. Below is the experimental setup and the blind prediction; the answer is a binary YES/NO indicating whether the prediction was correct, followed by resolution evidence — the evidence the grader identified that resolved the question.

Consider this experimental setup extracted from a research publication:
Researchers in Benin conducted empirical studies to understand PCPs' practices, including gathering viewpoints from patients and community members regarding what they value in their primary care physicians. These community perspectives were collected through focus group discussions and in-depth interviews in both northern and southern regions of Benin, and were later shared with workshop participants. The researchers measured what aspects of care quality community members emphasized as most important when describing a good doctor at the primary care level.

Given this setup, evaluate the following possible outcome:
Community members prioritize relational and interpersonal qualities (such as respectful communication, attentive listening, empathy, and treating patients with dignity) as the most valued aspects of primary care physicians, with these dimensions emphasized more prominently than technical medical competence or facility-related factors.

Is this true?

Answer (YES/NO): YES